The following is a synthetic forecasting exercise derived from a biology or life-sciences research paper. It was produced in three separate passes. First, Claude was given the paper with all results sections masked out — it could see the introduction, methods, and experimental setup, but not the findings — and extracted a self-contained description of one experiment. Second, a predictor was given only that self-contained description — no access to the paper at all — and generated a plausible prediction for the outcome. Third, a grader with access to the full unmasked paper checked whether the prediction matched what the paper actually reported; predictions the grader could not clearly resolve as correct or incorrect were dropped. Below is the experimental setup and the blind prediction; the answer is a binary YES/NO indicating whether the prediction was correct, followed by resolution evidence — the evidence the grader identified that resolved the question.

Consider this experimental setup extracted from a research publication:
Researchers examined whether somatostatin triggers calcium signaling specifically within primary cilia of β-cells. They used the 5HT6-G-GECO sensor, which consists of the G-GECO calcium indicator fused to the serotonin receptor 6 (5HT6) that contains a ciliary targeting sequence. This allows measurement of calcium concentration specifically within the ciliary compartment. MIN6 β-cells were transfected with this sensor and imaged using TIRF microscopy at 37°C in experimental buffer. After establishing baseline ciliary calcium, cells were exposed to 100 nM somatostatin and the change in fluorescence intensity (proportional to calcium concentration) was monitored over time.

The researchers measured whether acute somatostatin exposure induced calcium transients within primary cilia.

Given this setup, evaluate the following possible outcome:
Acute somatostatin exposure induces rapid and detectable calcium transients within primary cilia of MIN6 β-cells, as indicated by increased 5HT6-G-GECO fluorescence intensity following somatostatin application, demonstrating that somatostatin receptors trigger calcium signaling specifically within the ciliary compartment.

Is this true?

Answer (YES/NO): NO